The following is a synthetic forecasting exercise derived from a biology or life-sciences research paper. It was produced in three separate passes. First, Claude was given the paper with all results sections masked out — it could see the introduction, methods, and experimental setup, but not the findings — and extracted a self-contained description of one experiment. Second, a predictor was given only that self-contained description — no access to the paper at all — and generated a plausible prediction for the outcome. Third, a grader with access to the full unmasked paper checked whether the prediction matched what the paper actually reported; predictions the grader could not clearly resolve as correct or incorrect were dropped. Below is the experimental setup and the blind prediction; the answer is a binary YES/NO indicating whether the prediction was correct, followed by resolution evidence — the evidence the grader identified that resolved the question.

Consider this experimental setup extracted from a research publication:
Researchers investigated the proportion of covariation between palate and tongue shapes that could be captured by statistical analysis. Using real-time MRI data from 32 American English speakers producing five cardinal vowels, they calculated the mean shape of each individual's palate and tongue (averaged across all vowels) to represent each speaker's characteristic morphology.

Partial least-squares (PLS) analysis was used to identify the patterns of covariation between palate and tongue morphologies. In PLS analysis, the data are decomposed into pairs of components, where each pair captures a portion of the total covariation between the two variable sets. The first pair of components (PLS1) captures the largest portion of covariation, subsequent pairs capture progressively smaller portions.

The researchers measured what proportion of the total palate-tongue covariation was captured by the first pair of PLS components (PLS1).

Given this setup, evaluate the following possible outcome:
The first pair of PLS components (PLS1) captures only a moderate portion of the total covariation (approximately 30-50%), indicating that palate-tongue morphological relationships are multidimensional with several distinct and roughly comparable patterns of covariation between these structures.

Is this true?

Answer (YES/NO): NO